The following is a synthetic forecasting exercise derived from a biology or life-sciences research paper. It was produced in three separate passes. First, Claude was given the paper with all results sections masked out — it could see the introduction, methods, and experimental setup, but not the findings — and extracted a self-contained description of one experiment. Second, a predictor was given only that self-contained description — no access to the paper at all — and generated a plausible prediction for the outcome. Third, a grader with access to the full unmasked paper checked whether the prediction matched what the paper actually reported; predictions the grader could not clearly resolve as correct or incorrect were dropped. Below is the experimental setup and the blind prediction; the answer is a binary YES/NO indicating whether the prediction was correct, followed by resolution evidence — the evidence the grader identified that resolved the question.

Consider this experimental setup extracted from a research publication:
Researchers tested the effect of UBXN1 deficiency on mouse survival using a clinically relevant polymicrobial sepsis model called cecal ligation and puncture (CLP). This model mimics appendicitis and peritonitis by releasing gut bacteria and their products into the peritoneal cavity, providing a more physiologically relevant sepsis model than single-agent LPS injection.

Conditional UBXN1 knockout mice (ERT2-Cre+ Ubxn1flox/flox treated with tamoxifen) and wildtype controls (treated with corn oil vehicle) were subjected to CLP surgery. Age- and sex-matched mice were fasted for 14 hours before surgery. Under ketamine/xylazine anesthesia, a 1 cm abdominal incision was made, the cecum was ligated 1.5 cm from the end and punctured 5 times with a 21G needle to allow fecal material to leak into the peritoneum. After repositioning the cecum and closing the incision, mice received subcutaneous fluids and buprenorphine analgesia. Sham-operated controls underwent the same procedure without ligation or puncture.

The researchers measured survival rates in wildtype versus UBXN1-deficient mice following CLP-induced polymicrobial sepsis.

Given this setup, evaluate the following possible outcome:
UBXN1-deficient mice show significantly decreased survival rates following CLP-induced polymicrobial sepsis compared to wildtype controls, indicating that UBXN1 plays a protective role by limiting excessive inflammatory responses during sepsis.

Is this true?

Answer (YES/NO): NO